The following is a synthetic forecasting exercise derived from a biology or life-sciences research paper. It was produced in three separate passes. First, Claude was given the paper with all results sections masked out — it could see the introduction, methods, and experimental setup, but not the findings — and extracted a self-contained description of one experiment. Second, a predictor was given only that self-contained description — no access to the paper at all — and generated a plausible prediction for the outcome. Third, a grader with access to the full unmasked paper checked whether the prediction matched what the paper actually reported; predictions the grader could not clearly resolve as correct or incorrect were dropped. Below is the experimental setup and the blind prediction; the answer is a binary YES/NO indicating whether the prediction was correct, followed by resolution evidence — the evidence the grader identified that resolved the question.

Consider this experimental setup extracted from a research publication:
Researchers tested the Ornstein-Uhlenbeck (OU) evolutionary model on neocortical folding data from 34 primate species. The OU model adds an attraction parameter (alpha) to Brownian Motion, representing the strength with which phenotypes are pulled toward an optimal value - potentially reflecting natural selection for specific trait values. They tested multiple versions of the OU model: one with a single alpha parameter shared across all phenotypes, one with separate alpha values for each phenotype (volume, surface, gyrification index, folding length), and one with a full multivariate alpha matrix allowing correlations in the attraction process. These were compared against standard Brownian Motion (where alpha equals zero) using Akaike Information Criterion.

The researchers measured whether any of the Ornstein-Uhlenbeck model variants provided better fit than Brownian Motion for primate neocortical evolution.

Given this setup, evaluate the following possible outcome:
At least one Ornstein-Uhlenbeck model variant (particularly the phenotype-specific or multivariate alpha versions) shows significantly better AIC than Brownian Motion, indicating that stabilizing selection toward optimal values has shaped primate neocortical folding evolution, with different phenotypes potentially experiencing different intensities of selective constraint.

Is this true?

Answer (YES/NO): NO